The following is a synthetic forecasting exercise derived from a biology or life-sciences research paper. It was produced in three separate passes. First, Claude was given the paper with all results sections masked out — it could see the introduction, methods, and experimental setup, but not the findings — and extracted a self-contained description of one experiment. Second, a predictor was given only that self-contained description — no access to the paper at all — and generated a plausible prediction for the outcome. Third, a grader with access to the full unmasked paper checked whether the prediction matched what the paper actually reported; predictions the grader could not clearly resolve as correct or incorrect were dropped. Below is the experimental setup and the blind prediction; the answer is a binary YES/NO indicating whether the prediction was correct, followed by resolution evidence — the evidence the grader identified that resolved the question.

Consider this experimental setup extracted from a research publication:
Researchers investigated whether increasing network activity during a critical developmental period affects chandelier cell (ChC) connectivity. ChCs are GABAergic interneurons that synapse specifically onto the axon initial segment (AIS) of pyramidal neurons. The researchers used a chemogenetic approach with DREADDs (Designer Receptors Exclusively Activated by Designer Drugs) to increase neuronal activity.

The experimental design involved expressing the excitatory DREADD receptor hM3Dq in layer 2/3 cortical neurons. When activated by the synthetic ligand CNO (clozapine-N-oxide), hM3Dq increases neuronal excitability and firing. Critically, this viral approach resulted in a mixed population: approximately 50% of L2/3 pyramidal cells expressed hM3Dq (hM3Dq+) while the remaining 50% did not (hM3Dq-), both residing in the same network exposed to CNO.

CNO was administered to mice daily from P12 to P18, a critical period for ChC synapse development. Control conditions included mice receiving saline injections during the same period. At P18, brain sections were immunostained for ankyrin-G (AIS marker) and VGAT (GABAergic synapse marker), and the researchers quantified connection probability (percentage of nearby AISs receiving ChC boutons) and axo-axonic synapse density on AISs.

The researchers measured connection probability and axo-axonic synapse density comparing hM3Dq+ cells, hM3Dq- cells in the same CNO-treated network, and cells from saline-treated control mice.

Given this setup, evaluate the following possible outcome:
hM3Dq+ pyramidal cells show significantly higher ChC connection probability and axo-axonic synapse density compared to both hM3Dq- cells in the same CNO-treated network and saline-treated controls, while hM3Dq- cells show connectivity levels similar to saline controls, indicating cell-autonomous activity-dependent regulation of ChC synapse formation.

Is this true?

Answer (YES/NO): NO